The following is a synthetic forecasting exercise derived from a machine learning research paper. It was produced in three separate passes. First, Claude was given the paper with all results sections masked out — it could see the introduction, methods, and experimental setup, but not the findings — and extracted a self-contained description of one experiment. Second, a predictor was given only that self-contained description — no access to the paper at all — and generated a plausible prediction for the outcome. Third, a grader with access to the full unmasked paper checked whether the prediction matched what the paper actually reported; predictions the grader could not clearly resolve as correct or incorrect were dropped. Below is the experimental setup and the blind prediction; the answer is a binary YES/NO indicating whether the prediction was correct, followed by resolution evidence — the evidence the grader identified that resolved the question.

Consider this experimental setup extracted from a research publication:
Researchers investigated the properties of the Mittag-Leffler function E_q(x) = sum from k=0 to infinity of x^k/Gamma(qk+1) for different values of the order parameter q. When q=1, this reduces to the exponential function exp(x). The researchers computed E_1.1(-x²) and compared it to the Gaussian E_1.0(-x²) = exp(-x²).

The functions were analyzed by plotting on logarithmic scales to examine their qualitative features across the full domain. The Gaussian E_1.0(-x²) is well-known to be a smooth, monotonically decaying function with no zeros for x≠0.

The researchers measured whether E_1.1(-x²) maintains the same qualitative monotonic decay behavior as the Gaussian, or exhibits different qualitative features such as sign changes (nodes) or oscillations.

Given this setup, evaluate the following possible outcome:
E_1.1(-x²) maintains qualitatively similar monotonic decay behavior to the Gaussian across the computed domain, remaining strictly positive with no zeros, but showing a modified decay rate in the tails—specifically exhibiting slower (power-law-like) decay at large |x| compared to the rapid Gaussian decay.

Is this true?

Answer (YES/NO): NO